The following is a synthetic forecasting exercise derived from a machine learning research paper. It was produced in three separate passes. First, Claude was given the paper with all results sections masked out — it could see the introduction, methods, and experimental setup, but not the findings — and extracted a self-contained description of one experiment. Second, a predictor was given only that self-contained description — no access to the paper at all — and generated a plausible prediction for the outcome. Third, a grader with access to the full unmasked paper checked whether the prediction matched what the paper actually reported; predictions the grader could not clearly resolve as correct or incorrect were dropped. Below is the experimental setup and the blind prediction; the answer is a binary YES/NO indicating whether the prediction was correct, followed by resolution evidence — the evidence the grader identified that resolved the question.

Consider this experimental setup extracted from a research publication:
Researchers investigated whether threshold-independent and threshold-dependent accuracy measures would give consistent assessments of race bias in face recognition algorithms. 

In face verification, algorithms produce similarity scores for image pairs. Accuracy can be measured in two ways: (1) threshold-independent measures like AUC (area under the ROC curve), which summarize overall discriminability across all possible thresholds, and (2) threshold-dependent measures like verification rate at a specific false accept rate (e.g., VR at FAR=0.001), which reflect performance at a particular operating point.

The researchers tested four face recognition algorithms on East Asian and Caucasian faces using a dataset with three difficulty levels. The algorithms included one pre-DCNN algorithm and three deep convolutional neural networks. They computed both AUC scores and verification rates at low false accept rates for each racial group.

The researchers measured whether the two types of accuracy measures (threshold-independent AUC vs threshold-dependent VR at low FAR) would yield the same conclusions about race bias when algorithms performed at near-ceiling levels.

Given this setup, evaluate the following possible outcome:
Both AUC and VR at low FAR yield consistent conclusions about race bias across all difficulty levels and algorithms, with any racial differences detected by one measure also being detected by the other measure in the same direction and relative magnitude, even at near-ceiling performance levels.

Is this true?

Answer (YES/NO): NO